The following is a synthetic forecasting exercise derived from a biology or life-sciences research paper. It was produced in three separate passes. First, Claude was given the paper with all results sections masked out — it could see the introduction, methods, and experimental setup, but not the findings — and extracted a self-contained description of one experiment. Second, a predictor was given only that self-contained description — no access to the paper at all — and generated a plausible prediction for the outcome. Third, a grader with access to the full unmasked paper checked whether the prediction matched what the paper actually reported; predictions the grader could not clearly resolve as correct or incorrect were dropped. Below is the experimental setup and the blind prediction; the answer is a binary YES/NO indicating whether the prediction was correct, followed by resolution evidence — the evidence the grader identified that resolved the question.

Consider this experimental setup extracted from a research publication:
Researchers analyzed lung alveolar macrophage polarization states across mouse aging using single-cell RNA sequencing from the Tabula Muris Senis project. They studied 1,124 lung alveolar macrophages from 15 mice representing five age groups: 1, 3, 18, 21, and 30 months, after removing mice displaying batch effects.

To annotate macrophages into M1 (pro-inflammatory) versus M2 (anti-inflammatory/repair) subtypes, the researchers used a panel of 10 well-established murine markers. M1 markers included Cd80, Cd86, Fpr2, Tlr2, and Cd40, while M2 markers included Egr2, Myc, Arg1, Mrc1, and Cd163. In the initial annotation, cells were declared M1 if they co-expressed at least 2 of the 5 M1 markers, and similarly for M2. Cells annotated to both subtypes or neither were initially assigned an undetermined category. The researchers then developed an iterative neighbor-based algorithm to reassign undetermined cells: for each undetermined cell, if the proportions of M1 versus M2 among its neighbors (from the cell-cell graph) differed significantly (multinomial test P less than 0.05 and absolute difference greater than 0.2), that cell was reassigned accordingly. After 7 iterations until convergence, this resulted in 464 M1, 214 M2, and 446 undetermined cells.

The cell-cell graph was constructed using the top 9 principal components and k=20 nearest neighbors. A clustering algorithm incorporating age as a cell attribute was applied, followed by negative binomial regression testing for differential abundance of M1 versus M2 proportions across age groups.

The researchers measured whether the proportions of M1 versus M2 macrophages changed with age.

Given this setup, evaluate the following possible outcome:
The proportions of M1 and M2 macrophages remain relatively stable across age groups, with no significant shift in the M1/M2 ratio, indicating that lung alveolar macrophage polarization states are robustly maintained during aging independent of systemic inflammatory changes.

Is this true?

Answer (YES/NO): NO